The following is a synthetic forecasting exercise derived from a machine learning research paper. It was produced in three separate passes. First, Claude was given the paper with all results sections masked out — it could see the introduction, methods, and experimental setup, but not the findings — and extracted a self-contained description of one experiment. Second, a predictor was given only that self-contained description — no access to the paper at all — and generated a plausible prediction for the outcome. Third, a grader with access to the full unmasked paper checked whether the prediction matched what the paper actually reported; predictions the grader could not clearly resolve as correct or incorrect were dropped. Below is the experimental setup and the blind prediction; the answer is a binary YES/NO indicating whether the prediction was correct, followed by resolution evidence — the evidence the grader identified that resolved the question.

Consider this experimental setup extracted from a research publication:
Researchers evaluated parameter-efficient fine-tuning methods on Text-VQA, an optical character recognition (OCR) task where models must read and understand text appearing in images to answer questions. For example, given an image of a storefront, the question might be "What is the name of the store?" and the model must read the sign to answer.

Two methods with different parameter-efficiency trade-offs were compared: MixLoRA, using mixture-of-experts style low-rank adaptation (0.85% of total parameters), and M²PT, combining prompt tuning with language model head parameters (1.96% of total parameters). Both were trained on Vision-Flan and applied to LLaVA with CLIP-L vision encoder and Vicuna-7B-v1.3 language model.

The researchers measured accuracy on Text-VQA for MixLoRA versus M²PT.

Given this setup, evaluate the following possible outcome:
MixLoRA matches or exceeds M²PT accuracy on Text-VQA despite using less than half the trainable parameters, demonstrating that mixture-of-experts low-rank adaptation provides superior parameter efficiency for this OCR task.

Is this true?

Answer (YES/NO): YES